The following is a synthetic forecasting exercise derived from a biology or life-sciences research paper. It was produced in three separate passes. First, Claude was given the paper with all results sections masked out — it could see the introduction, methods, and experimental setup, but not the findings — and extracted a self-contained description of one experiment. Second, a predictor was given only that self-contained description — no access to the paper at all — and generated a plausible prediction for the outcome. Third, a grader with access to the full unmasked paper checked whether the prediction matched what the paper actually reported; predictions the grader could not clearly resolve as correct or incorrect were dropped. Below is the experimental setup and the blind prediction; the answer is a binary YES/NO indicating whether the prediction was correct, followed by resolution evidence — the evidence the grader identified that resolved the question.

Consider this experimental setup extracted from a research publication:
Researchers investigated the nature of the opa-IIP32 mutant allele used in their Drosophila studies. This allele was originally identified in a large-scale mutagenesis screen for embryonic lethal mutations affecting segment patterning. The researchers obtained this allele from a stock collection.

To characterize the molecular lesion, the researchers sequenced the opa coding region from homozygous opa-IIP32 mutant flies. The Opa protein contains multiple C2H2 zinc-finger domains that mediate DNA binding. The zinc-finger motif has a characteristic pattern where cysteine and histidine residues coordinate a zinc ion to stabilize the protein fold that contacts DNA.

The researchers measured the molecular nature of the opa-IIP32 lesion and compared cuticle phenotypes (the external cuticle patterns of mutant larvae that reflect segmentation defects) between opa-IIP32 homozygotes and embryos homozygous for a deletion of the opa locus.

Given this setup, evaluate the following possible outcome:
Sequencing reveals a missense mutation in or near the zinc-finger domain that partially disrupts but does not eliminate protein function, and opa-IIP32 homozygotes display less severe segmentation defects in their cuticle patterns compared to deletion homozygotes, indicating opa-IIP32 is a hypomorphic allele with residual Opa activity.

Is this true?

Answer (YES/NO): NO